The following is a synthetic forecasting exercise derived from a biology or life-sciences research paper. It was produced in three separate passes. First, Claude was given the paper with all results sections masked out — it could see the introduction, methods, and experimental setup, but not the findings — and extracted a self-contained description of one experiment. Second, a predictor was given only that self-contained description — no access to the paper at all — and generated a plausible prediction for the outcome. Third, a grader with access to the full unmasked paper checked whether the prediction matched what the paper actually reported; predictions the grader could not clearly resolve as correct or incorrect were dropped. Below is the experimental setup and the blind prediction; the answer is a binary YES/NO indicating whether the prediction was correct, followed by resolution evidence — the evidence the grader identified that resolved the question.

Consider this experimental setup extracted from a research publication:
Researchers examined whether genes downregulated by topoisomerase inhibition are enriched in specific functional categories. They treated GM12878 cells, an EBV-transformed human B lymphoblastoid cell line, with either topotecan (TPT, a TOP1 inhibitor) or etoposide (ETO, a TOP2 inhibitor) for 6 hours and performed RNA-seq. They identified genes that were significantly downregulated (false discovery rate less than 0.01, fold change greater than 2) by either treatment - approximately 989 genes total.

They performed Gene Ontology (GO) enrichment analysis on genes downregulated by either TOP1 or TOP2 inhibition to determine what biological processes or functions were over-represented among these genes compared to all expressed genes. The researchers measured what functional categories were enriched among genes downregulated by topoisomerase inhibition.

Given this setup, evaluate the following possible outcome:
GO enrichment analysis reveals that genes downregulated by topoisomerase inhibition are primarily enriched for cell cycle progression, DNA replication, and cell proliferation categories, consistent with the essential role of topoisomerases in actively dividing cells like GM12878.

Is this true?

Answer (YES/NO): NO